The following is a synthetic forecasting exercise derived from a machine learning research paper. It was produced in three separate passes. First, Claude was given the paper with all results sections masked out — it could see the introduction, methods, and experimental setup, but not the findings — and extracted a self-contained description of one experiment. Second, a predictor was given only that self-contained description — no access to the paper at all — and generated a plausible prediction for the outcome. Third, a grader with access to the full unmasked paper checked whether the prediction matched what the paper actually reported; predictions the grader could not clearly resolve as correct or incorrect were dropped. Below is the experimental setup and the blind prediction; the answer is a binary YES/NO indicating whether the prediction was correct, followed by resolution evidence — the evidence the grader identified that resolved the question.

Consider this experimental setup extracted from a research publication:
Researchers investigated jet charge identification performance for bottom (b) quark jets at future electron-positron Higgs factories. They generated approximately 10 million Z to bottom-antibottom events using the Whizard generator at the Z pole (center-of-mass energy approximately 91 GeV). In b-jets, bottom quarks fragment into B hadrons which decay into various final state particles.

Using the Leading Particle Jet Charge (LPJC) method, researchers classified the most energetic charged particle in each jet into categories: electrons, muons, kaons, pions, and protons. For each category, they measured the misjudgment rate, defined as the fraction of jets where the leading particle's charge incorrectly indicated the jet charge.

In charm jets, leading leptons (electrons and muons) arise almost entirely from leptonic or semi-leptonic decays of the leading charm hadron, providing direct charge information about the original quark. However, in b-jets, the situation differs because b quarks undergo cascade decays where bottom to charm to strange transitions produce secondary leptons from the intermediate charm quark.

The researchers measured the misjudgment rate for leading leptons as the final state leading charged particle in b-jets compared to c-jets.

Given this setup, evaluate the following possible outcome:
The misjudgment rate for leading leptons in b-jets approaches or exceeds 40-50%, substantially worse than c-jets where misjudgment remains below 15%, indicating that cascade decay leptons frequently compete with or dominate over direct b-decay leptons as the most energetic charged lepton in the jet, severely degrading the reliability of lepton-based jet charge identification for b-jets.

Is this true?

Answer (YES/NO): NO